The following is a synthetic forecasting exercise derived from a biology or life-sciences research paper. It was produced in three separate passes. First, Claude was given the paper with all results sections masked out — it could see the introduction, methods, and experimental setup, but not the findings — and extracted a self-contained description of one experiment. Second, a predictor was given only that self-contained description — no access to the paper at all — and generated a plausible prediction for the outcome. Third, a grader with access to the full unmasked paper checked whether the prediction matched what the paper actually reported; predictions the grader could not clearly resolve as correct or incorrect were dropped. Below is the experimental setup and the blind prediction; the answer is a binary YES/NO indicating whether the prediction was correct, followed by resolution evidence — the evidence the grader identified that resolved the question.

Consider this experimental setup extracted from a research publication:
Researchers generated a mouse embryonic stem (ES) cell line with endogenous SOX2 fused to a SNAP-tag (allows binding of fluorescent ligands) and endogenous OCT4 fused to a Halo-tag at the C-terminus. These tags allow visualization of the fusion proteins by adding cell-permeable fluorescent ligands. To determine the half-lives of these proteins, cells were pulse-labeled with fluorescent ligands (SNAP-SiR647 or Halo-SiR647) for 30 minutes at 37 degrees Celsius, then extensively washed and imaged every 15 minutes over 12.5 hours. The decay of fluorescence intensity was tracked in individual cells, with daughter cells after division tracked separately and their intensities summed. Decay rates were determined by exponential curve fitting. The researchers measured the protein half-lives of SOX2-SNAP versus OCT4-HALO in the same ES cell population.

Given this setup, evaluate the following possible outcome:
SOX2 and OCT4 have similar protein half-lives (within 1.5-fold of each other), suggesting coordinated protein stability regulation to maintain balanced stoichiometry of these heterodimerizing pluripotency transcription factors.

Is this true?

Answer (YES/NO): YES